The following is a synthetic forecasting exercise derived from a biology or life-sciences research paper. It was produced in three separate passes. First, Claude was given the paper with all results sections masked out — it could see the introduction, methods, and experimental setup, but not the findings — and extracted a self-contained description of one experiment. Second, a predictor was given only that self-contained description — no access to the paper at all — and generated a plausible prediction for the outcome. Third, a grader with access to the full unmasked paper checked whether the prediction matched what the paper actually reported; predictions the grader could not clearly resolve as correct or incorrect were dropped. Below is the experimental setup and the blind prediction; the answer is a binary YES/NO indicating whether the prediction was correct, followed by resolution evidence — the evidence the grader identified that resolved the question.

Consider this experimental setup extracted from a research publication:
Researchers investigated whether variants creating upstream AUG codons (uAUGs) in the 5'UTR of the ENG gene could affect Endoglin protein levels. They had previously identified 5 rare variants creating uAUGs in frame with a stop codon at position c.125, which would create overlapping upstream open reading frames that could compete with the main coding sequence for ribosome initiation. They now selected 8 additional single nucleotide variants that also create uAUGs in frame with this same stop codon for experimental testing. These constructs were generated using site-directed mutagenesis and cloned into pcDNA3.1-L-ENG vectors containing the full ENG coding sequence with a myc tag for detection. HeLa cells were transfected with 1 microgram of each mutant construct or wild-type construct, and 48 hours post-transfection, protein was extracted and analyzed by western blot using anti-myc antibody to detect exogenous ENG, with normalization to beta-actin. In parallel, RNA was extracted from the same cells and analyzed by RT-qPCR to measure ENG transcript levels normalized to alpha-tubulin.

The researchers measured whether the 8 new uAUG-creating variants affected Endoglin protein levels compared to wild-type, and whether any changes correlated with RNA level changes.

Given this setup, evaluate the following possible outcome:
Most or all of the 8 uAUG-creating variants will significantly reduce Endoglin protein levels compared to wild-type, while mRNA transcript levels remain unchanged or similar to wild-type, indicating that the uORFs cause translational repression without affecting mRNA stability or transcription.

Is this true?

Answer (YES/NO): YES